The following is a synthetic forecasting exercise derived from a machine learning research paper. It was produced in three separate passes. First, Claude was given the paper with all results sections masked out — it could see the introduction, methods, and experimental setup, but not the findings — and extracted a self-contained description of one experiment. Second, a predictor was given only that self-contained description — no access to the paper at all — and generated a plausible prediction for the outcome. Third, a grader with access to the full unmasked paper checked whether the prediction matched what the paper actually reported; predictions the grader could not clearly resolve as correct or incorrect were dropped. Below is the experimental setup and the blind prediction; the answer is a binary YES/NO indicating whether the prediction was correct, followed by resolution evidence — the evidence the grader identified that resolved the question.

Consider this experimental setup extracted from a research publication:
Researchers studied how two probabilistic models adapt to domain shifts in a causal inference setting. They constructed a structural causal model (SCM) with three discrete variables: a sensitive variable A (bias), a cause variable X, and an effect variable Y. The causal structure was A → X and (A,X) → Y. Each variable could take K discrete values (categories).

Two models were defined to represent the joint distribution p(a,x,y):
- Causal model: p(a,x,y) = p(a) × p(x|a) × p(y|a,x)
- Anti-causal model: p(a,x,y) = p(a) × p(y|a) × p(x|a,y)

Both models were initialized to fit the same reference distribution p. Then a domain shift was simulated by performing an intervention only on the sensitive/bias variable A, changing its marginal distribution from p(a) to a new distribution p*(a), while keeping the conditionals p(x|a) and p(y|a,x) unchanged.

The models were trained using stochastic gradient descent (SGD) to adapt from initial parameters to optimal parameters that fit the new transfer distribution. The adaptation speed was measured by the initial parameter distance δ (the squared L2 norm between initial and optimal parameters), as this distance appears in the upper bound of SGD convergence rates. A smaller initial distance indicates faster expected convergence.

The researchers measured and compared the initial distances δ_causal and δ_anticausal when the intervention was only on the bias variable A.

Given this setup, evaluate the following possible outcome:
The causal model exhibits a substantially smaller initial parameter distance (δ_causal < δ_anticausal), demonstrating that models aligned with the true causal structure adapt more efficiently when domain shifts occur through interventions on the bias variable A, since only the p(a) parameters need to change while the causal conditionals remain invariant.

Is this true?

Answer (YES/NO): NO